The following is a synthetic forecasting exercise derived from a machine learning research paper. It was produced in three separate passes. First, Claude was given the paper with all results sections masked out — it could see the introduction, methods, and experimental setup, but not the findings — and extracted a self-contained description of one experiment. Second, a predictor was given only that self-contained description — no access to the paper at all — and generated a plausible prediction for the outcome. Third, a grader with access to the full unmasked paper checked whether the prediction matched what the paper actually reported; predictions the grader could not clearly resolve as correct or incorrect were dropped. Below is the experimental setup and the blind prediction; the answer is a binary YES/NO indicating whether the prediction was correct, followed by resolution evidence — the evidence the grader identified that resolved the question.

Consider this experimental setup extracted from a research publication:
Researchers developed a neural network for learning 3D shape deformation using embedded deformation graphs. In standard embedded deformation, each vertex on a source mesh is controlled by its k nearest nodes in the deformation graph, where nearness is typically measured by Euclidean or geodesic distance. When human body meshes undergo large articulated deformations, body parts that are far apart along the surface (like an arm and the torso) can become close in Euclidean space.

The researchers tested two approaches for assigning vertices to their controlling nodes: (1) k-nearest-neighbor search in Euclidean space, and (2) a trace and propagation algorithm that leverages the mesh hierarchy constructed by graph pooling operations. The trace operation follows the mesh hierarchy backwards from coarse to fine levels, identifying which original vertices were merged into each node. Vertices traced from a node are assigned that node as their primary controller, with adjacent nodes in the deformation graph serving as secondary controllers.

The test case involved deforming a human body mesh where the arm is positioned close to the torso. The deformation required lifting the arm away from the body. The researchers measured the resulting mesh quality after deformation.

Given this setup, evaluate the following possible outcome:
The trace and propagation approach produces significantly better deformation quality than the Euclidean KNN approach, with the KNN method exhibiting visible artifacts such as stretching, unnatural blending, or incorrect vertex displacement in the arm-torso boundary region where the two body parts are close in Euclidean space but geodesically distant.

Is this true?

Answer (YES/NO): YES